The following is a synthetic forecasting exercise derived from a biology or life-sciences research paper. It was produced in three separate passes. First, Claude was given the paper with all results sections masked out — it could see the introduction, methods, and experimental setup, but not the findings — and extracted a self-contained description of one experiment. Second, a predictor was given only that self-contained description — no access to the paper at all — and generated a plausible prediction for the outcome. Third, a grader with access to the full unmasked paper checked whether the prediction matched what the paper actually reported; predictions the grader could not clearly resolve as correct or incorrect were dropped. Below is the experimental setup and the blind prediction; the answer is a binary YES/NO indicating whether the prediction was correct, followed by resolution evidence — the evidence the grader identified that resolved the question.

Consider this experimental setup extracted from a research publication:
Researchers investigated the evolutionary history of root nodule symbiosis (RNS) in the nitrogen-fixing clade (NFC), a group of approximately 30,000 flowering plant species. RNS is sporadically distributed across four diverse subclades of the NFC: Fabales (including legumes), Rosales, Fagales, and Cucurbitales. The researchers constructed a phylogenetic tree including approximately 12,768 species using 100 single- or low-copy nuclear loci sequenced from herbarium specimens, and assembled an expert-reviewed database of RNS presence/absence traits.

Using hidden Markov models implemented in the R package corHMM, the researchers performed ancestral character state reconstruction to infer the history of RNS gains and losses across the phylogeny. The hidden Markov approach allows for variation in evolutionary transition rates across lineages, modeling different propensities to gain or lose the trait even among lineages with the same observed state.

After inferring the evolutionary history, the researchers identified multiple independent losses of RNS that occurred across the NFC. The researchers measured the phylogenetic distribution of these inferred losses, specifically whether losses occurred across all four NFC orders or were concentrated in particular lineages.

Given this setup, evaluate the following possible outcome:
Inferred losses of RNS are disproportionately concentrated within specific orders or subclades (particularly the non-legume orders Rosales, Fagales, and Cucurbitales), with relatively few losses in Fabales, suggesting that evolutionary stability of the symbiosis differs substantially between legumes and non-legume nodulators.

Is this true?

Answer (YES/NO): NO